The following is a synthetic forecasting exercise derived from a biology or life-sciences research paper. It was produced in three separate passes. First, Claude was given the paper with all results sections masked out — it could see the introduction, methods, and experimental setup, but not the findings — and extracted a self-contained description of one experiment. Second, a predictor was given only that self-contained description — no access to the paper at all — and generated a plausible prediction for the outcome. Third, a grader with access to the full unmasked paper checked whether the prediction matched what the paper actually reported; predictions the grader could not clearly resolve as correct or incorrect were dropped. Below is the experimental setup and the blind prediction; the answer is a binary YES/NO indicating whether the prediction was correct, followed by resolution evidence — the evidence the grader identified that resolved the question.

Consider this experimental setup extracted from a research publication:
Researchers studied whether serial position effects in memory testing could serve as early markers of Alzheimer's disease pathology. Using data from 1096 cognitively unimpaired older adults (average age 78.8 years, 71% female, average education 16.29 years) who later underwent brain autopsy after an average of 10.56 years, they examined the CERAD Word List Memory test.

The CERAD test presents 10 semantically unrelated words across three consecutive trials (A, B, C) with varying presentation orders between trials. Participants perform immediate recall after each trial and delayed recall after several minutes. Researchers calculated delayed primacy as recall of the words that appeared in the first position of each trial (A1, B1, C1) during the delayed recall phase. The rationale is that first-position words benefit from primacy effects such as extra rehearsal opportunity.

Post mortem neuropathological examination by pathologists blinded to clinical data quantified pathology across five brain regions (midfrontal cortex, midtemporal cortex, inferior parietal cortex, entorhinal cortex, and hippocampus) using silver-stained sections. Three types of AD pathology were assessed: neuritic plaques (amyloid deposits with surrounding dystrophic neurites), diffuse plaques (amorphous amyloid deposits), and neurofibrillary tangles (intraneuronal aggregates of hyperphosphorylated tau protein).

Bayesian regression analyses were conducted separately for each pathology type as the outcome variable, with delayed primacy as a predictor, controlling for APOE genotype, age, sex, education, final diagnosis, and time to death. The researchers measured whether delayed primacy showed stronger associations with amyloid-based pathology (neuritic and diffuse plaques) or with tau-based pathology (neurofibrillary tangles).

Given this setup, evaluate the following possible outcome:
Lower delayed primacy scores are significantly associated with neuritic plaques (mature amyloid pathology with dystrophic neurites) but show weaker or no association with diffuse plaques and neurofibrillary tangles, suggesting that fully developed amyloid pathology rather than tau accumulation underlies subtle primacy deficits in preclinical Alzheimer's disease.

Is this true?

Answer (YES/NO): YES